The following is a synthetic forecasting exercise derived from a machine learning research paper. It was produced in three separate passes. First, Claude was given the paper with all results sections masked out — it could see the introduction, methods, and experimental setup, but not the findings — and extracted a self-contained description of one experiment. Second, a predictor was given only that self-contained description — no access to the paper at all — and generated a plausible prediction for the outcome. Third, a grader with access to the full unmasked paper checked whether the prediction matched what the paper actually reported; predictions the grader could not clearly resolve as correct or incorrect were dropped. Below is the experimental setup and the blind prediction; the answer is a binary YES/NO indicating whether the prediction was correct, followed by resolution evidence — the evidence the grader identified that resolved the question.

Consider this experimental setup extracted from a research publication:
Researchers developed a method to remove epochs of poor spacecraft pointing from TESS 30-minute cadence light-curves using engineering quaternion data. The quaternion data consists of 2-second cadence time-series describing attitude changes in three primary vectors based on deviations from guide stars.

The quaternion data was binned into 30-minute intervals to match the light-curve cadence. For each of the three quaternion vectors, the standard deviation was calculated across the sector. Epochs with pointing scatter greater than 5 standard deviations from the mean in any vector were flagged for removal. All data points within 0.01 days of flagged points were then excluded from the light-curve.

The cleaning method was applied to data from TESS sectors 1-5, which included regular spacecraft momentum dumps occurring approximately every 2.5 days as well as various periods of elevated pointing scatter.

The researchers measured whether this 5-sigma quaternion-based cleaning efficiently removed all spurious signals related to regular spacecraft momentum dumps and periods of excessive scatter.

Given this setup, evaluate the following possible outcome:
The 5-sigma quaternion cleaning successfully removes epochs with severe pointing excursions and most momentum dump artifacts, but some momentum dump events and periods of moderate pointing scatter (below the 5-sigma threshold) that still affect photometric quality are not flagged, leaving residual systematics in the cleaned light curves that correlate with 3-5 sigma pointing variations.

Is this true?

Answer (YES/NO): NO